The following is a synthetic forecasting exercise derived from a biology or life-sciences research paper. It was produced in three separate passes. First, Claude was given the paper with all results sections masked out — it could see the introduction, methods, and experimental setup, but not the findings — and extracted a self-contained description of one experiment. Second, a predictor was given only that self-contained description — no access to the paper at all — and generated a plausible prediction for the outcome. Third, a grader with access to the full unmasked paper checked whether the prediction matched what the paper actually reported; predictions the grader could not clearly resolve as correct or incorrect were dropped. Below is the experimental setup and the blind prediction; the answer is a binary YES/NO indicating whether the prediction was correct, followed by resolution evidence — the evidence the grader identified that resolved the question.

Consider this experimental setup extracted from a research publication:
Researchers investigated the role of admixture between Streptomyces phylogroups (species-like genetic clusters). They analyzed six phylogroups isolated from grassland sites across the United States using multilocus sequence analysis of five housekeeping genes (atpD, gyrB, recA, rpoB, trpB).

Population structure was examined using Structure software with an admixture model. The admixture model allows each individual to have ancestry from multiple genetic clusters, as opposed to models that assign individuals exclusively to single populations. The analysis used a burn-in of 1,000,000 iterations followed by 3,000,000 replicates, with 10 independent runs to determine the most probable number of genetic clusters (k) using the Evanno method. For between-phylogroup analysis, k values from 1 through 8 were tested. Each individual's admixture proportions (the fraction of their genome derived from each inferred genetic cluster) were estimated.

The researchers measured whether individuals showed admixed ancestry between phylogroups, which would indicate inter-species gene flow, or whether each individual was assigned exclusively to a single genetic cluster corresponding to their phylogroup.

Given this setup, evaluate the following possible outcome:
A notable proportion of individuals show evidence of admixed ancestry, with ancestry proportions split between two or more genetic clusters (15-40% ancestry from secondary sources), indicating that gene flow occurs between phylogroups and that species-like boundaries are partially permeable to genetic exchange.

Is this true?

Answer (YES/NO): NO